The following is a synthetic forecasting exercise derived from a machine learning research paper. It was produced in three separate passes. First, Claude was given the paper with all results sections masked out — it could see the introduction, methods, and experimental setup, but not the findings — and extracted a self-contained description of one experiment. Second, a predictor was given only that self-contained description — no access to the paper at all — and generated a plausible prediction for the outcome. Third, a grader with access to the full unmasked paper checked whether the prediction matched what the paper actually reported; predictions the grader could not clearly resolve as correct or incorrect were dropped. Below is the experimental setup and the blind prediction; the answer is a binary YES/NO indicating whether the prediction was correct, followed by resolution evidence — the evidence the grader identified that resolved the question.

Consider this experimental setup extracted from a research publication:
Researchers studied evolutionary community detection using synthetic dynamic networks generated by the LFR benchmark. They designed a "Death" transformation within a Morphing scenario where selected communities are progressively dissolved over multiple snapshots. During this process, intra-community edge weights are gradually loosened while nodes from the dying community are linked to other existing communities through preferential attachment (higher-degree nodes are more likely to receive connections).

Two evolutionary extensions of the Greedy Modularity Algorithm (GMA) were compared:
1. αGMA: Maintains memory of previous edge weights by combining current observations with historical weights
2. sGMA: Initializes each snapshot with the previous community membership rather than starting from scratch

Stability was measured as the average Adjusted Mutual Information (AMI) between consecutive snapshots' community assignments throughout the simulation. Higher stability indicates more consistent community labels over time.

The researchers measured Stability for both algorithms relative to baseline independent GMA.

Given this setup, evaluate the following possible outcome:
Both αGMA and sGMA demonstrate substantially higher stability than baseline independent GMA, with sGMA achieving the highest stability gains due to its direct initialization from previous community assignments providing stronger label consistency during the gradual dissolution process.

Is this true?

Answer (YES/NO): NO